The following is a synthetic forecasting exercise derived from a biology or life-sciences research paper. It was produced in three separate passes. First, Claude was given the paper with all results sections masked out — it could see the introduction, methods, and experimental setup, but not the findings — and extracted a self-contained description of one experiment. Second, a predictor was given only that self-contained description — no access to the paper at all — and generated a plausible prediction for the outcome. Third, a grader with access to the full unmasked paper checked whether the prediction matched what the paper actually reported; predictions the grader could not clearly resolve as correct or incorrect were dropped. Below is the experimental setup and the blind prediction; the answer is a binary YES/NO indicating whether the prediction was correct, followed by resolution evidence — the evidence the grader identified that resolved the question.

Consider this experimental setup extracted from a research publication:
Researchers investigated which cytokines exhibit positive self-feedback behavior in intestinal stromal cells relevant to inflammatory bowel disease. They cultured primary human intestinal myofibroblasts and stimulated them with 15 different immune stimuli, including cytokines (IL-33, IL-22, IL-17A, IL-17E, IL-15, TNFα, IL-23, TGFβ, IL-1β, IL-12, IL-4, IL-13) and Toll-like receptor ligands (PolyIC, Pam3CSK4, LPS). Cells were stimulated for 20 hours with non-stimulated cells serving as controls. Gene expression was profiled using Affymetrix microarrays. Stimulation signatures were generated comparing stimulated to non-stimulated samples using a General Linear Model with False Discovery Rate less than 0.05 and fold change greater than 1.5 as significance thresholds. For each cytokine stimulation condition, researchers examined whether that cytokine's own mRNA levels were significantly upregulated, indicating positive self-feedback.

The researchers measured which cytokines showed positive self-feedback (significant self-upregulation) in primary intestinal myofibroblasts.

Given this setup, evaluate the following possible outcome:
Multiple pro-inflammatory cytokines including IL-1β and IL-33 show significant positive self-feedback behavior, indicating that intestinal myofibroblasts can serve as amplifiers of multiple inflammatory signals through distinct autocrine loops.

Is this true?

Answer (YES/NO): NO